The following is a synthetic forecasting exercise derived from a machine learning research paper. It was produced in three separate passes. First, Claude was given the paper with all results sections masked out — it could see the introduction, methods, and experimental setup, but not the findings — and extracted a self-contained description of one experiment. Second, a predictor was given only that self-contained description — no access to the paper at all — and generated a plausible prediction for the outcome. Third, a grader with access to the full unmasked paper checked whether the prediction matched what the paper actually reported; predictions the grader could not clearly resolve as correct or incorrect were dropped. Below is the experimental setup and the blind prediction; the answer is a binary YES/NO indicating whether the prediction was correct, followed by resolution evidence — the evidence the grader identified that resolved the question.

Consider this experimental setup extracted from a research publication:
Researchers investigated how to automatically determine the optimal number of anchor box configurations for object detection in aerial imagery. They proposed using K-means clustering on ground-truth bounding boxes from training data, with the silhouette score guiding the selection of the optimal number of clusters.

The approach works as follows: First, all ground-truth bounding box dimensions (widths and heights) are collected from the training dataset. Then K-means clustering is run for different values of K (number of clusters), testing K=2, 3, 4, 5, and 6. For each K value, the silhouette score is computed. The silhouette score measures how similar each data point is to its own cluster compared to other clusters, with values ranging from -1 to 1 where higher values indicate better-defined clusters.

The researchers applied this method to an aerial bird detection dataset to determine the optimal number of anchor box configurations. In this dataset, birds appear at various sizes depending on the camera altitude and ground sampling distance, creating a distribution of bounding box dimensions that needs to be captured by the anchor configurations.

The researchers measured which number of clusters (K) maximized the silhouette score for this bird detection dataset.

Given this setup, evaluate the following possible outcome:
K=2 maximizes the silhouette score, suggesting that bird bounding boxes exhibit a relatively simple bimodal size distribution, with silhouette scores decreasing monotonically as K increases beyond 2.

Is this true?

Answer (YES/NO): NO